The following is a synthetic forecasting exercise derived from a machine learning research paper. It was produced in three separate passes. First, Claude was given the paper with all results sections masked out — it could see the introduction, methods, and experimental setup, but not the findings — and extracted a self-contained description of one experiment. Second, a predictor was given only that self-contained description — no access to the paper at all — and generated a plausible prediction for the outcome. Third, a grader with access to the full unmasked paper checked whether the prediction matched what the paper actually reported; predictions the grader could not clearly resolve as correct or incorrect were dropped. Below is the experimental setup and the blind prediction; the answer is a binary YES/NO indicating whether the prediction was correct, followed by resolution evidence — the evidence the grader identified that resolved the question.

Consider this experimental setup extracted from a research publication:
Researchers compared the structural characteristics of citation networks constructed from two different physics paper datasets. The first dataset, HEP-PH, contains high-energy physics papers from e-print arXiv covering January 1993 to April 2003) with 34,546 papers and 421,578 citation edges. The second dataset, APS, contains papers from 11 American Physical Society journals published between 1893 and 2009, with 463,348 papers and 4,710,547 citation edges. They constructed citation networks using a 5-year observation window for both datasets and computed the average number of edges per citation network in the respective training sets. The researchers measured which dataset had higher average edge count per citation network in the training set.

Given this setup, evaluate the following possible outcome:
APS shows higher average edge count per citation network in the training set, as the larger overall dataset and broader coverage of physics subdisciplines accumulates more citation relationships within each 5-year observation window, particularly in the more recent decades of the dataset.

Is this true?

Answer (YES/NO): YES